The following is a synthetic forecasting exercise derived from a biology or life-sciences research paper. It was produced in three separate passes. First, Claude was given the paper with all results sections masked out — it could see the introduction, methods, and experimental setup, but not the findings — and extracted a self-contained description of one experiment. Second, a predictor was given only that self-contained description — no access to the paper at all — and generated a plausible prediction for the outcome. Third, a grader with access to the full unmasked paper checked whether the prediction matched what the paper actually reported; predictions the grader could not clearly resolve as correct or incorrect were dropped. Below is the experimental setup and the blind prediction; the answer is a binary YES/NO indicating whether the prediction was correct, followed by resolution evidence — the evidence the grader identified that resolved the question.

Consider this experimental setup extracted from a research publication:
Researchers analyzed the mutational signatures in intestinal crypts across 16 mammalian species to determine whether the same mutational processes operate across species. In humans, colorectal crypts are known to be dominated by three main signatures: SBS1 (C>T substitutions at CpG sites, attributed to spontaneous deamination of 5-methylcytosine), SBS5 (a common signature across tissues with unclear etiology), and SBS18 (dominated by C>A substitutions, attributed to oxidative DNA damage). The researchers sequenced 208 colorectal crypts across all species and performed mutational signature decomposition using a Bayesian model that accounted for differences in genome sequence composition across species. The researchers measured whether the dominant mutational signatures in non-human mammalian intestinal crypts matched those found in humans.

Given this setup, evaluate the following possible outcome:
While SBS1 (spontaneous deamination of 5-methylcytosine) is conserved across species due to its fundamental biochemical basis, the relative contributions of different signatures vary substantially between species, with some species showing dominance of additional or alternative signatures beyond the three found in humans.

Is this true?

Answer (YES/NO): NO